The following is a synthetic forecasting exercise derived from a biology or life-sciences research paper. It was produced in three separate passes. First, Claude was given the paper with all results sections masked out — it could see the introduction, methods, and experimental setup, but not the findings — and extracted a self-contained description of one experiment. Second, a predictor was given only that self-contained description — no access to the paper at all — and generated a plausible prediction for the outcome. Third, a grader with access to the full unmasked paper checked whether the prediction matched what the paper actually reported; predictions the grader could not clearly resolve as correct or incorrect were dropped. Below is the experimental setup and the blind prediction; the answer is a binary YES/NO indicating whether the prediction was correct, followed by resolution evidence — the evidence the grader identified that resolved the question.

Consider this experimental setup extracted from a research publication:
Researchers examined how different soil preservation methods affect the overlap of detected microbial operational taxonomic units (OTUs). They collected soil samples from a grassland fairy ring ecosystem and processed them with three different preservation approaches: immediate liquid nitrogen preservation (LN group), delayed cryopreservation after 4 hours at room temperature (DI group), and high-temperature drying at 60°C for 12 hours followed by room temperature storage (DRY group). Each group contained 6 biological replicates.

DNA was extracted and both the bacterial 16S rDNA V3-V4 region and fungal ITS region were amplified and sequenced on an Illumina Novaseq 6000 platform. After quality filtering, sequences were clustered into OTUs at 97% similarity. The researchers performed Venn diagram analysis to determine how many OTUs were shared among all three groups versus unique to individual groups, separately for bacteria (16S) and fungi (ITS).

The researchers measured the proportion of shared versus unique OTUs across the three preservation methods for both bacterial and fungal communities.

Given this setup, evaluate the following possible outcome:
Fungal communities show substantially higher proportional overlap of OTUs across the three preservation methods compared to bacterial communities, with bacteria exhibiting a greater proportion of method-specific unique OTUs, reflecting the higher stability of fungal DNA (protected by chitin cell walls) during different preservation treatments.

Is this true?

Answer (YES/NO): NO